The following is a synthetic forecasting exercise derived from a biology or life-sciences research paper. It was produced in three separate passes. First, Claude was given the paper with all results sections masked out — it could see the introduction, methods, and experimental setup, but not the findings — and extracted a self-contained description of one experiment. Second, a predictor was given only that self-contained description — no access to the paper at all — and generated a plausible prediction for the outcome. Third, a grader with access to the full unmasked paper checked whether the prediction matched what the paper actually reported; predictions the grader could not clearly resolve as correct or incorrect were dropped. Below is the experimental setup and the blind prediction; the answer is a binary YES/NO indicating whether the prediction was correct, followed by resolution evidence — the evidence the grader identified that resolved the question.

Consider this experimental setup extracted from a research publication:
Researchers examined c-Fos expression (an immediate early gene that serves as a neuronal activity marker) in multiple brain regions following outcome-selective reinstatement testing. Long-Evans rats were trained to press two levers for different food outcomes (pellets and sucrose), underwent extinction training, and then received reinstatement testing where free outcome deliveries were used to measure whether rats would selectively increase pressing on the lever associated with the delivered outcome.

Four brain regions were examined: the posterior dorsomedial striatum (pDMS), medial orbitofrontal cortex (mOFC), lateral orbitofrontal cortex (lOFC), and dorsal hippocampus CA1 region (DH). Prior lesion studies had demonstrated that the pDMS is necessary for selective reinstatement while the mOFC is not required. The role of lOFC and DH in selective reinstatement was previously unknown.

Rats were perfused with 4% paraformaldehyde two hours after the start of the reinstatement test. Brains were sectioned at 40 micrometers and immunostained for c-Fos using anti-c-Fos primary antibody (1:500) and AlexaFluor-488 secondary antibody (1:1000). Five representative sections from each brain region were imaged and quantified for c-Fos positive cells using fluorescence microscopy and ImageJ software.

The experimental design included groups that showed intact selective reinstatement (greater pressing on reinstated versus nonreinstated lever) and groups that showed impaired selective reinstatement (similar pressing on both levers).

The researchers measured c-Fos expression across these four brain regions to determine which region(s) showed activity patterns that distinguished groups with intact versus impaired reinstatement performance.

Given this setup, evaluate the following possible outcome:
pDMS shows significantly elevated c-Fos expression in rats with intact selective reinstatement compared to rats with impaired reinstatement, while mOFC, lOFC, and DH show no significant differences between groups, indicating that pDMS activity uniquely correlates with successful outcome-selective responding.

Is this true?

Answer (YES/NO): YES